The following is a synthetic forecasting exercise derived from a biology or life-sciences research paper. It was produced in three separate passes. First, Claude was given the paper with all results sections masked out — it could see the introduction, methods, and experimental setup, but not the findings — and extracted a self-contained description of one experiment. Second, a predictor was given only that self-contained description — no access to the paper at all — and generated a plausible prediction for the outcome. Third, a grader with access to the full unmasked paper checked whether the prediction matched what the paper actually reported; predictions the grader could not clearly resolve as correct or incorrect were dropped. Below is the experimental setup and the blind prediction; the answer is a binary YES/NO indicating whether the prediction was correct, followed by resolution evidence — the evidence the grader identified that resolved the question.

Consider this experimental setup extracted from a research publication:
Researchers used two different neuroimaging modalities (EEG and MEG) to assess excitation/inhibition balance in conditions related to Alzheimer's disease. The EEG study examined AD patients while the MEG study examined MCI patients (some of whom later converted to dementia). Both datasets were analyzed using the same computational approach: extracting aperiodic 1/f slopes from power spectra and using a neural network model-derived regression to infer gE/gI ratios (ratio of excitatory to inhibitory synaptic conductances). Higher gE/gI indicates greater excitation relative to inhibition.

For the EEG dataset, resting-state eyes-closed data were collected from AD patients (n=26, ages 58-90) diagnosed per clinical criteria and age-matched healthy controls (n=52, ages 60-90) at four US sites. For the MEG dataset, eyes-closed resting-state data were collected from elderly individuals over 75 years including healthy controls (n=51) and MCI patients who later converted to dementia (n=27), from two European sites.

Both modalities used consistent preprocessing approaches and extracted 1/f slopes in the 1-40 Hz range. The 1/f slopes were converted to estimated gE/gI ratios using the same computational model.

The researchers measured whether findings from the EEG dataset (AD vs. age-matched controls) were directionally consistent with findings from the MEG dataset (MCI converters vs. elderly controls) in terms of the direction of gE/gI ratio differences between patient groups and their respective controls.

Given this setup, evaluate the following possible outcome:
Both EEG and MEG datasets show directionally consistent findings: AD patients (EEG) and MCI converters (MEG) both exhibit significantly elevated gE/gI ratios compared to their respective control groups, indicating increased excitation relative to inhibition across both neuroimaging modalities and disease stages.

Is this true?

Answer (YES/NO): NO